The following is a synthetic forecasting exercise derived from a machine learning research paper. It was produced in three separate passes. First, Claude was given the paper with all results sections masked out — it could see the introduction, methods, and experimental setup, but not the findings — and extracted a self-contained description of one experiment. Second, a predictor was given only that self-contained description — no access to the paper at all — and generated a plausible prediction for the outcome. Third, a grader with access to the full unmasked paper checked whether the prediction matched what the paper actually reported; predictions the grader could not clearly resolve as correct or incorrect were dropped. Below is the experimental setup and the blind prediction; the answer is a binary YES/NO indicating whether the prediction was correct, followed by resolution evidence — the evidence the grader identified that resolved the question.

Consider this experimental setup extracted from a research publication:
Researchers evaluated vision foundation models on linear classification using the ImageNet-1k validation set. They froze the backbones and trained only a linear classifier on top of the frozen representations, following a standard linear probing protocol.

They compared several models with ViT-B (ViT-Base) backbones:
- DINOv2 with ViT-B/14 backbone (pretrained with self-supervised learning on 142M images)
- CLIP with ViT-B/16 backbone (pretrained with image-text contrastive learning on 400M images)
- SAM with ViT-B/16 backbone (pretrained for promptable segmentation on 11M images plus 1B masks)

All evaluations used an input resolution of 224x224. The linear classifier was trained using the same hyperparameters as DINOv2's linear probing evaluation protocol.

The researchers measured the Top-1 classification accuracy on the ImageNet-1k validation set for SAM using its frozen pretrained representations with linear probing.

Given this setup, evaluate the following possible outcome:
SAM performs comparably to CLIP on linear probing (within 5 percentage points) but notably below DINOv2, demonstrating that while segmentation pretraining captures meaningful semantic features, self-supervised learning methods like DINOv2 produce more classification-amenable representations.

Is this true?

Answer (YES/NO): NO